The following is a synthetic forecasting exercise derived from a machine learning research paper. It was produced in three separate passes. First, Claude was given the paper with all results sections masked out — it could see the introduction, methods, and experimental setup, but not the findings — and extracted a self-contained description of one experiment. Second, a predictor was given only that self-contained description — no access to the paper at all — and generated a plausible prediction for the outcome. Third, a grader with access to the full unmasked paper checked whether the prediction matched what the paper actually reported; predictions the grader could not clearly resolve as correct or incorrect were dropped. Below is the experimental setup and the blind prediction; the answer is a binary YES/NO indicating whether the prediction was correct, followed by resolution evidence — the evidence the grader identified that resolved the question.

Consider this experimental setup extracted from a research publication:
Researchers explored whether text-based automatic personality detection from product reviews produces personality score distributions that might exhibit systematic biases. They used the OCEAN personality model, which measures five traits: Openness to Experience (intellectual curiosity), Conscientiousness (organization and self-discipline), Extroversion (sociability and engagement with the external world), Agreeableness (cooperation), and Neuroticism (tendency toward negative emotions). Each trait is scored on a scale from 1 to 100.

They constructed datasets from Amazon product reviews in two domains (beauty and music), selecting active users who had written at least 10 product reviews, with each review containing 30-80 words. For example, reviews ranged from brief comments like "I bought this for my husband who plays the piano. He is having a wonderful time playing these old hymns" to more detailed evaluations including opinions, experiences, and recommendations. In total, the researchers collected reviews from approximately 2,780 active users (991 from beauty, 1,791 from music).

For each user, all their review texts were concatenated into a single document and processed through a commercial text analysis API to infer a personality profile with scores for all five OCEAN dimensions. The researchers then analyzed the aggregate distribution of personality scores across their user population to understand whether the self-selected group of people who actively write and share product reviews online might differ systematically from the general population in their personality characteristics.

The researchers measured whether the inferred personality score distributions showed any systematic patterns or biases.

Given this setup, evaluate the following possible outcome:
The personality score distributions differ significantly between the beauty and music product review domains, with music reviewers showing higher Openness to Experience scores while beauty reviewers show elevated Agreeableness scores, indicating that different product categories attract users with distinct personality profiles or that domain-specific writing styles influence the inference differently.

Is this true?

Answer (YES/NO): NO